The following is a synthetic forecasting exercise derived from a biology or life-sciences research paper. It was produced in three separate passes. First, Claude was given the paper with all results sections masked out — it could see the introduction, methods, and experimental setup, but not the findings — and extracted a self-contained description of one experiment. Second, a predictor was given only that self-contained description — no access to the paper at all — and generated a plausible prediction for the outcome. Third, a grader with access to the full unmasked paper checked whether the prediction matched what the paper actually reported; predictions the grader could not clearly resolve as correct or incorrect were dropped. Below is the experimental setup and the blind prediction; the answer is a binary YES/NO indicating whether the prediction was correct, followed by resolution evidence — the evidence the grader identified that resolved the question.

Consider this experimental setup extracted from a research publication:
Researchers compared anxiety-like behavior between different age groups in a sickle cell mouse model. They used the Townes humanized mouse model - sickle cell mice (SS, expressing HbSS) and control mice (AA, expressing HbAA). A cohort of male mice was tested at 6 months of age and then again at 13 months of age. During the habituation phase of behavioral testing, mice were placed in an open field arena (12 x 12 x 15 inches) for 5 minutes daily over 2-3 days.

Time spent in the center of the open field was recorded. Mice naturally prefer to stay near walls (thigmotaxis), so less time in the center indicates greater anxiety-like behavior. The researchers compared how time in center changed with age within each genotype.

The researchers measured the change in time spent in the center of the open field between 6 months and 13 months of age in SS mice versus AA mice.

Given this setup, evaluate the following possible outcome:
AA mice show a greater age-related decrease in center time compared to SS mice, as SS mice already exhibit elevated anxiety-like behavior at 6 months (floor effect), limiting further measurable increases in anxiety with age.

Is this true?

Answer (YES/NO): NO